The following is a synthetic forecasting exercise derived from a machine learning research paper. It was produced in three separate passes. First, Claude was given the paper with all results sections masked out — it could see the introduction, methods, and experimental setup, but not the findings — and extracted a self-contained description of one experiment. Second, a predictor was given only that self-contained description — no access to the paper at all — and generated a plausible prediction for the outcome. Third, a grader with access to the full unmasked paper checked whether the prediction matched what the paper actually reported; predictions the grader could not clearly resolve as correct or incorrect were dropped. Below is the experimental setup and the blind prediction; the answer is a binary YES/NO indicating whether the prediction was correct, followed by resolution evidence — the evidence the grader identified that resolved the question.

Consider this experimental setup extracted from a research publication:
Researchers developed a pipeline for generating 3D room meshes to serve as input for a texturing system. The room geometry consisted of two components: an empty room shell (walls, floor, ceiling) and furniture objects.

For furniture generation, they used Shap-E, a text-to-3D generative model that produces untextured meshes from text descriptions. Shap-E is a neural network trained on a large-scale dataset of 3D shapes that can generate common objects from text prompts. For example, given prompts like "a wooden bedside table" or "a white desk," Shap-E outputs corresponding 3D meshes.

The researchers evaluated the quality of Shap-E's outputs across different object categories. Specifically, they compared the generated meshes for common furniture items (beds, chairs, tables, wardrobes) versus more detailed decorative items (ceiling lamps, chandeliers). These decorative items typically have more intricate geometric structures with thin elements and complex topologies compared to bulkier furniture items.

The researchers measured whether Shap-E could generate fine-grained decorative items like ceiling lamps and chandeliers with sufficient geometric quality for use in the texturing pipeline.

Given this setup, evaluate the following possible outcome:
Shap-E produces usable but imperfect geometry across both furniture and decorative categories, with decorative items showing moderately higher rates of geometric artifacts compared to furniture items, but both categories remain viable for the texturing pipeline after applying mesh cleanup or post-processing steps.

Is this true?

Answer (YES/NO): NO